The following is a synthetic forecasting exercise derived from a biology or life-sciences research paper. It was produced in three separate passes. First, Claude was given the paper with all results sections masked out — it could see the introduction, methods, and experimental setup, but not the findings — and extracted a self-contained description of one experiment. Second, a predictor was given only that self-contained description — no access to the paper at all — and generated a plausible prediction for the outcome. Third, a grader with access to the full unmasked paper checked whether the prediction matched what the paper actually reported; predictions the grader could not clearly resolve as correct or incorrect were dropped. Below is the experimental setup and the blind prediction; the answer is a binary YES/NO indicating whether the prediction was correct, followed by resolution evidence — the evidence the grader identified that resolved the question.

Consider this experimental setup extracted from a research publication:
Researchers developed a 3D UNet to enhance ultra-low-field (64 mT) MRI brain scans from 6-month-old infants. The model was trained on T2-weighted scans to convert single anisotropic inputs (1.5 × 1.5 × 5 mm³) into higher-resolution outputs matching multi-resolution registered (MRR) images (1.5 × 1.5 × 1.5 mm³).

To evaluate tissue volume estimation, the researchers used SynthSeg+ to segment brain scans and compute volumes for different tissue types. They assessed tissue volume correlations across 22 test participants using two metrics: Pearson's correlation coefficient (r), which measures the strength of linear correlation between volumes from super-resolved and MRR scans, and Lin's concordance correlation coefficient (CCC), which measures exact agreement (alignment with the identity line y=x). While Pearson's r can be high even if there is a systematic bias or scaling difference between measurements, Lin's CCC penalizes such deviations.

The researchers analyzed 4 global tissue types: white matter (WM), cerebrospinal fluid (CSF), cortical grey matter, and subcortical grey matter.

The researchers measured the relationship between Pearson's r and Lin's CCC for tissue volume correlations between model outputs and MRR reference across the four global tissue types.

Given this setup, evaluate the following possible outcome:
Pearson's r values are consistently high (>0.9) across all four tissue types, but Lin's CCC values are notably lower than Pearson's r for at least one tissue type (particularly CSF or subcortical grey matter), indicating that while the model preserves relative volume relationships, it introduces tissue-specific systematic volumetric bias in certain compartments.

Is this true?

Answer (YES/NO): NO